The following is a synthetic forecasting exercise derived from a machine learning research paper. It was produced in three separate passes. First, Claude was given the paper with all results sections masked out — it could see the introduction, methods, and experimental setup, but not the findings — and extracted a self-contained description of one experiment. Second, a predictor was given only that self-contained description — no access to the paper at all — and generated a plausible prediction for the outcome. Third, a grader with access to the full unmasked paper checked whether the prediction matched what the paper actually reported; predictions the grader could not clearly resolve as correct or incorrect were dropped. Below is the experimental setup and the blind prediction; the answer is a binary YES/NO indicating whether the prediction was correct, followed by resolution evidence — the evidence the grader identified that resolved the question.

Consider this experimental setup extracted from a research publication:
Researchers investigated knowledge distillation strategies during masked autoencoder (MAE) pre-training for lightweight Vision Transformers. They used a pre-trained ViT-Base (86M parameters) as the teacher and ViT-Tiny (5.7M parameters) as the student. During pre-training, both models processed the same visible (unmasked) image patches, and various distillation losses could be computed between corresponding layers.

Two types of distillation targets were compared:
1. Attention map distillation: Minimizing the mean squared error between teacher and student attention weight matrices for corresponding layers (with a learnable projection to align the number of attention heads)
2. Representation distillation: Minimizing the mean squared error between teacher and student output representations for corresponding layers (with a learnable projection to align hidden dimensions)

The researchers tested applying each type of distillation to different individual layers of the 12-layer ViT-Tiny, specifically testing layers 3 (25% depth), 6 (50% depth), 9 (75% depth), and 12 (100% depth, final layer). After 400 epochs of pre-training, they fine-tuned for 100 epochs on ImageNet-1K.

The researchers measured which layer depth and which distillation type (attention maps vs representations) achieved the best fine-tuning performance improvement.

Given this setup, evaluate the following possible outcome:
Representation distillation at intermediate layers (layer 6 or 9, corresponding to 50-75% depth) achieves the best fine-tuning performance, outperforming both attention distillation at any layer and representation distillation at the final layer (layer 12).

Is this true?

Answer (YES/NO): NO